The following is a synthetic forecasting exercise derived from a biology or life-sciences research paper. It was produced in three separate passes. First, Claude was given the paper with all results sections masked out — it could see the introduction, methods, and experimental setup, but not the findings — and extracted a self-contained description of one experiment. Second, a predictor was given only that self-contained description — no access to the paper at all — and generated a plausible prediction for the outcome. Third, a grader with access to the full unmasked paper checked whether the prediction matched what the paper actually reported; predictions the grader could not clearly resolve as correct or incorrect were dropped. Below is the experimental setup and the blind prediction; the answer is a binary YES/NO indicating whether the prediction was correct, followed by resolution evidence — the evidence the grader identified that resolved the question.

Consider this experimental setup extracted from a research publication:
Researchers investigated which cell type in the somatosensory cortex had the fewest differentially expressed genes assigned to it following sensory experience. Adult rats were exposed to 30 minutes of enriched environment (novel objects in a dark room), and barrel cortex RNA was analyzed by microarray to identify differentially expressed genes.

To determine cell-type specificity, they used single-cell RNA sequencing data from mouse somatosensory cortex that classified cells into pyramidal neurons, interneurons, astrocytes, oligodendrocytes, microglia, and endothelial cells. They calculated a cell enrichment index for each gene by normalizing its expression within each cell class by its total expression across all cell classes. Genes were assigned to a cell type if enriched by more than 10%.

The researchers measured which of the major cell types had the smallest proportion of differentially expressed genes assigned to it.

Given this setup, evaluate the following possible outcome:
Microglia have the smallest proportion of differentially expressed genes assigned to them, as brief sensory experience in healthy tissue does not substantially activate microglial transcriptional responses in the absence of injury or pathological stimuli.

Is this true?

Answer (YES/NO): NO